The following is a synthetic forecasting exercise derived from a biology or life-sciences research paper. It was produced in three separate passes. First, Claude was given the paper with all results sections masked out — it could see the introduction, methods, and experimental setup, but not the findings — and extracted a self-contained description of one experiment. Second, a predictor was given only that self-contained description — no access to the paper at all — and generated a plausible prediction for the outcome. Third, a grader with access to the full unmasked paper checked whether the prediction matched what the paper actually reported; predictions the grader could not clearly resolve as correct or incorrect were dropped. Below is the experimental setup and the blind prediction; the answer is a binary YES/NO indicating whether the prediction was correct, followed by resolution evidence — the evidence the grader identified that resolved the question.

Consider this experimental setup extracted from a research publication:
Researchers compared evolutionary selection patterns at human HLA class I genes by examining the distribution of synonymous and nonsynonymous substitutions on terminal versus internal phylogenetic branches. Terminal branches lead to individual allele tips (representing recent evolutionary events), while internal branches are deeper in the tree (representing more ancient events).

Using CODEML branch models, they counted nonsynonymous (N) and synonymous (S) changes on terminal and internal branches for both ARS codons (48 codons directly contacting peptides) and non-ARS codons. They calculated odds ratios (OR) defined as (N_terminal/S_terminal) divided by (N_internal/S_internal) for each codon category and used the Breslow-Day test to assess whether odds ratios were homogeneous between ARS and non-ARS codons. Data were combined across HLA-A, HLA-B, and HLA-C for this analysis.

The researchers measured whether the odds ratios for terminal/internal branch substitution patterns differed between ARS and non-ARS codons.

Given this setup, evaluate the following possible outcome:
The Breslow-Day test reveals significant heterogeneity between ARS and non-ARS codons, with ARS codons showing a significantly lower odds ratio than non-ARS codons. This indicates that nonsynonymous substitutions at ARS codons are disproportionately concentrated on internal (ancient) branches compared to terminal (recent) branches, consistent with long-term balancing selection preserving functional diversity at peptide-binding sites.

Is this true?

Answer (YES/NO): YES